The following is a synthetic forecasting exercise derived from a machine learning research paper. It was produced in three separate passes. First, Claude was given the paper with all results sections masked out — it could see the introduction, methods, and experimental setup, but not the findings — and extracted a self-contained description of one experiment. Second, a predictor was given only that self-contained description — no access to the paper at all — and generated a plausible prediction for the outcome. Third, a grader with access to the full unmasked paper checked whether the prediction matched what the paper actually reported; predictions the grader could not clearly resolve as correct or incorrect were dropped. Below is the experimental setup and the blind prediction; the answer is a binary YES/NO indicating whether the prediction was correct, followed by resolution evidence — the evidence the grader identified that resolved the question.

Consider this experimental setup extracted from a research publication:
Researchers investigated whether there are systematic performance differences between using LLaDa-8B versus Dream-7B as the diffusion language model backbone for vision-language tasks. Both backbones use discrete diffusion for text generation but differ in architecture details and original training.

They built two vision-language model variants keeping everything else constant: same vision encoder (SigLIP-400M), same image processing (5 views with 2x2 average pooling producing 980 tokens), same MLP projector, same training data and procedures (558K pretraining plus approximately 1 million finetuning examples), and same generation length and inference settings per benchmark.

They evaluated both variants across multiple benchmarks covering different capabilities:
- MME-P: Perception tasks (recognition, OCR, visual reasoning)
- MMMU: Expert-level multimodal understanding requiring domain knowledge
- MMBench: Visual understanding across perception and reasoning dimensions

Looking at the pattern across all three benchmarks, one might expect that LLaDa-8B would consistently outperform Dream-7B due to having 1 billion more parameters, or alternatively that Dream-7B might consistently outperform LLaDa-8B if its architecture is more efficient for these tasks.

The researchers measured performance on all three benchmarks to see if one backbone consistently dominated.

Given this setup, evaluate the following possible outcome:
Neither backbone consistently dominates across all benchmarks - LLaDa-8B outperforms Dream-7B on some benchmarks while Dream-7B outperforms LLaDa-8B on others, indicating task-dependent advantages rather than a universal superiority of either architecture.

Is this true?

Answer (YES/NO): YES